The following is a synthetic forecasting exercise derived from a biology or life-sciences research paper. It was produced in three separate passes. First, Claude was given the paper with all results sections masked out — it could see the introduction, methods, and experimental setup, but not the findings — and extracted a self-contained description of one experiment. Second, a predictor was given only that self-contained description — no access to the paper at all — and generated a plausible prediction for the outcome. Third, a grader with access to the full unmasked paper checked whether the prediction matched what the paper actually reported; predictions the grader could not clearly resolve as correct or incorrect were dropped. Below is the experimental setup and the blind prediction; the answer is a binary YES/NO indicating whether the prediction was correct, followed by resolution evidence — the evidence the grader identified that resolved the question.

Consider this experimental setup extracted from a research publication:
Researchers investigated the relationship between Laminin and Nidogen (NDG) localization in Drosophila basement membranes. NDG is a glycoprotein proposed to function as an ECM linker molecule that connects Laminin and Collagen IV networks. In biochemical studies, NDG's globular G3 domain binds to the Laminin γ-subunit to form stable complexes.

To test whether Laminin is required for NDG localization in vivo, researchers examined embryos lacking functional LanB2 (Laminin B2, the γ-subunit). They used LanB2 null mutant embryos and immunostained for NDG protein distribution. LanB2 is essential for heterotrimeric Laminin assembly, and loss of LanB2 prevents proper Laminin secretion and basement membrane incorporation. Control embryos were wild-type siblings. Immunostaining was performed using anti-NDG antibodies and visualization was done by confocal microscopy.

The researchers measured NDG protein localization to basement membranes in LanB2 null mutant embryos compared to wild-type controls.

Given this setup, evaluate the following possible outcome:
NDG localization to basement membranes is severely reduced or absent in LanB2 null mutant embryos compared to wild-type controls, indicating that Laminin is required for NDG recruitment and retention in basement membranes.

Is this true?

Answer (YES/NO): YES